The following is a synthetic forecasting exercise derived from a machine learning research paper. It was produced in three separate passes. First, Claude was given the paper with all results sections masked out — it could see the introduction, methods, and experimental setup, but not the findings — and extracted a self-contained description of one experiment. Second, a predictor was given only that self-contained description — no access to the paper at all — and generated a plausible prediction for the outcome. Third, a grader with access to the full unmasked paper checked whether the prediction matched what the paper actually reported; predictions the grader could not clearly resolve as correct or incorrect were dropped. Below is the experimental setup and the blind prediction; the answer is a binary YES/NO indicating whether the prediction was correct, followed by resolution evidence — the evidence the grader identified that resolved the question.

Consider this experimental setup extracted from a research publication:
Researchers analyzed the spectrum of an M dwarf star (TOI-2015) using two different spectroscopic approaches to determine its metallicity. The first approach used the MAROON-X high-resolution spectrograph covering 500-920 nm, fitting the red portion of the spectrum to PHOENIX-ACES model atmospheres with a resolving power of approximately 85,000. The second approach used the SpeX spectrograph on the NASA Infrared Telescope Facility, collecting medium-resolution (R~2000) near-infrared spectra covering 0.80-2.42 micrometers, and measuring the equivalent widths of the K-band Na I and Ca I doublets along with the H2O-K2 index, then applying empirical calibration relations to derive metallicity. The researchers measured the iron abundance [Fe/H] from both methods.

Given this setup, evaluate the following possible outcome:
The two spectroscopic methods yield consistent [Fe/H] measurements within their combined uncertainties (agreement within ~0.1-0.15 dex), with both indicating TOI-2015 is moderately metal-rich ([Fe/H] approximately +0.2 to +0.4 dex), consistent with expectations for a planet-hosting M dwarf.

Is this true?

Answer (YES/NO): NO